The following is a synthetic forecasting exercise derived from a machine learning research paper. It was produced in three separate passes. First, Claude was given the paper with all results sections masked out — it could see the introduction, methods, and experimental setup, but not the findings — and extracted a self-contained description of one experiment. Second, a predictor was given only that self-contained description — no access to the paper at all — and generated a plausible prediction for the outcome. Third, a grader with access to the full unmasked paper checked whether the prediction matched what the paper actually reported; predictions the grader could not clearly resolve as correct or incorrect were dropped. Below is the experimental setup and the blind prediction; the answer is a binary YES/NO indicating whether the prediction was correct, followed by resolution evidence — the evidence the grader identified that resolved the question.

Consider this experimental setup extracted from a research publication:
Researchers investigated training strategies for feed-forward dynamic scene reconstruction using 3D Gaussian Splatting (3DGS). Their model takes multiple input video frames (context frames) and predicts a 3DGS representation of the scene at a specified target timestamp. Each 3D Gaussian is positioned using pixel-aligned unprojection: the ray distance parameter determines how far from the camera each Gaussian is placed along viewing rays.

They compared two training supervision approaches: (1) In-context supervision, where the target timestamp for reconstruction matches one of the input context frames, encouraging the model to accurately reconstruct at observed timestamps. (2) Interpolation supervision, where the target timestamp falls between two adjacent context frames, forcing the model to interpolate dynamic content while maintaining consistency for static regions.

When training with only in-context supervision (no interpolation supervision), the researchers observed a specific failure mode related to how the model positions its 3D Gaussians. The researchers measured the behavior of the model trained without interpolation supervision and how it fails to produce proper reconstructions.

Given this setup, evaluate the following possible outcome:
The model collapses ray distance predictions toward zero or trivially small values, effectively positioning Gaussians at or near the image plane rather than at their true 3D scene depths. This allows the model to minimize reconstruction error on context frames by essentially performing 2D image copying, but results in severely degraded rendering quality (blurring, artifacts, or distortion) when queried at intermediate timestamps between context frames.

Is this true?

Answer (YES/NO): YES